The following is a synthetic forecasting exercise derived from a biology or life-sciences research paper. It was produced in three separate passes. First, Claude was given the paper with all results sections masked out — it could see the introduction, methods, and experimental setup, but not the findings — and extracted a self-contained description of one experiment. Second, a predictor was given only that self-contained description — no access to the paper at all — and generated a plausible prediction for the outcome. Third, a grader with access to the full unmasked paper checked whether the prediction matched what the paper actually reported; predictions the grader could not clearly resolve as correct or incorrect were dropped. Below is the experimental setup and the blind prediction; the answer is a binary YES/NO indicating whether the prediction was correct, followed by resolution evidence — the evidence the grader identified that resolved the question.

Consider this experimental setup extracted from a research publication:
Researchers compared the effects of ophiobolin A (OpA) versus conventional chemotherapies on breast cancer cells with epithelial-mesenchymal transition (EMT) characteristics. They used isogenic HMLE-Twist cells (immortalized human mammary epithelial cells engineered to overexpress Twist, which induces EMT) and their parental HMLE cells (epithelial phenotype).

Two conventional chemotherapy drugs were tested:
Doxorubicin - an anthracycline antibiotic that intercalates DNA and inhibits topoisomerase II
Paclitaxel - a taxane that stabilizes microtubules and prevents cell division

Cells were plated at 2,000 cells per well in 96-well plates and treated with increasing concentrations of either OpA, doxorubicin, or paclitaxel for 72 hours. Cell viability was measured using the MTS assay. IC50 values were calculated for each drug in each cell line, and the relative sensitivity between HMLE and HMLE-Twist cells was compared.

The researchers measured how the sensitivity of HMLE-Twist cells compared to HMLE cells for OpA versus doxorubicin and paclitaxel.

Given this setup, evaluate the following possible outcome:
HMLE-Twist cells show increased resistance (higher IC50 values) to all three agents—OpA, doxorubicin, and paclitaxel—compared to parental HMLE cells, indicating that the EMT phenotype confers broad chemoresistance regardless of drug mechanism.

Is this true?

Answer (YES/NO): NO